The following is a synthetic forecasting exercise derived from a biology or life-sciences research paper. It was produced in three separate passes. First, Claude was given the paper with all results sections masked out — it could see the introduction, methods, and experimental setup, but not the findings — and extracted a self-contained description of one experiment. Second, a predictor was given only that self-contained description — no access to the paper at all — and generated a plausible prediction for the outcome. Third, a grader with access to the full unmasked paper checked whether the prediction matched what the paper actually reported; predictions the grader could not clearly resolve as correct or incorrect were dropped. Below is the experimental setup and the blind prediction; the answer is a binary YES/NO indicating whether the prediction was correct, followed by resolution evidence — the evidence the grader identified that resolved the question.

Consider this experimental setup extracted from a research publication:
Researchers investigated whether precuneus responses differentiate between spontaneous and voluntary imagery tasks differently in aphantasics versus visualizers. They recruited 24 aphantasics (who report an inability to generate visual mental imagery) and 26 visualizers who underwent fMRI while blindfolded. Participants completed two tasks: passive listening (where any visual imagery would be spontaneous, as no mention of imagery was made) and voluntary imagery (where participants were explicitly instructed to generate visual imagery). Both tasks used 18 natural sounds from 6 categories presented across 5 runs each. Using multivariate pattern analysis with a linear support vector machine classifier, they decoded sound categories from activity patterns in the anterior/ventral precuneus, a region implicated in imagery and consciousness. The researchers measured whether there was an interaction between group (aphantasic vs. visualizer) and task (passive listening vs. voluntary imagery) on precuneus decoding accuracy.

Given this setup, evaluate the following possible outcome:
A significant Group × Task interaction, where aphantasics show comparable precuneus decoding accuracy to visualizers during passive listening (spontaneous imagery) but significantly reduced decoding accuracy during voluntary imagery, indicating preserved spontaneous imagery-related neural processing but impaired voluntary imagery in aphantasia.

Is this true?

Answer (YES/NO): NO